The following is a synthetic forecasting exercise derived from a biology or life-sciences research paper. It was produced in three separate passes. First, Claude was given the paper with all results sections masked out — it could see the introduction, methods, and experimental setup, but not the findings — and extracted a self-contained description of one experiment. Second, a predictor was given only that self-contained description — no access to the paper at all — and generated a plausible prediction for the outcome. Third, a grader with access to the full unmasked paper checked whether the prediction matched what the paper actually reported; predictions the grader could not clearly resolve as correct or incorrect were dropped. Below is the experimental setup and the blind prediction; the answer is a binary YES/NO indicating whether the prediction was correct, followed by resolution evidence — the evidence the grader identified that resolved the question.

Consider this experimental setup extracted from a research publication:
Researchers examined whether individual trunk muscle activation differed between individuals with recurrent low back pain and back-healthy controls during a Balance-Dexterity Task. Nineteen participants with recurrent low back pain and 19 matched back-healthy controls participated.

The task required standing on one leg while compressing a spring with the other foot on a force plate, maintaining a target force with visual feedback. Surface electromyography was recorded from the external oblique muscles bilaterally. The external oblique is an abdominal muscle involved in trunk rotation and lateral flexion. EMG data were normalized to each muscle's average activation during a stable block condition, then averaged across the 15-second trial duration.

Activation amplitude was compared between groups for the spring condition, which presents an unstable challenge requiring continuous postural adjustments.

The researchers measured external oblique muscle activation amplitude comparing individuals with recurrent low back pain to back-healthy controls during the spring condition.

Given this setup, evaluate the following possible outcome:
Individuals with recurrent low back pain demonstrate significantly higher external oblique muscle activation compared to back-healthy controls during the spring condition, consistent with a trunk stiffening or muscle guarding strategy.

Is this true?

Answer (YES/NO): NO